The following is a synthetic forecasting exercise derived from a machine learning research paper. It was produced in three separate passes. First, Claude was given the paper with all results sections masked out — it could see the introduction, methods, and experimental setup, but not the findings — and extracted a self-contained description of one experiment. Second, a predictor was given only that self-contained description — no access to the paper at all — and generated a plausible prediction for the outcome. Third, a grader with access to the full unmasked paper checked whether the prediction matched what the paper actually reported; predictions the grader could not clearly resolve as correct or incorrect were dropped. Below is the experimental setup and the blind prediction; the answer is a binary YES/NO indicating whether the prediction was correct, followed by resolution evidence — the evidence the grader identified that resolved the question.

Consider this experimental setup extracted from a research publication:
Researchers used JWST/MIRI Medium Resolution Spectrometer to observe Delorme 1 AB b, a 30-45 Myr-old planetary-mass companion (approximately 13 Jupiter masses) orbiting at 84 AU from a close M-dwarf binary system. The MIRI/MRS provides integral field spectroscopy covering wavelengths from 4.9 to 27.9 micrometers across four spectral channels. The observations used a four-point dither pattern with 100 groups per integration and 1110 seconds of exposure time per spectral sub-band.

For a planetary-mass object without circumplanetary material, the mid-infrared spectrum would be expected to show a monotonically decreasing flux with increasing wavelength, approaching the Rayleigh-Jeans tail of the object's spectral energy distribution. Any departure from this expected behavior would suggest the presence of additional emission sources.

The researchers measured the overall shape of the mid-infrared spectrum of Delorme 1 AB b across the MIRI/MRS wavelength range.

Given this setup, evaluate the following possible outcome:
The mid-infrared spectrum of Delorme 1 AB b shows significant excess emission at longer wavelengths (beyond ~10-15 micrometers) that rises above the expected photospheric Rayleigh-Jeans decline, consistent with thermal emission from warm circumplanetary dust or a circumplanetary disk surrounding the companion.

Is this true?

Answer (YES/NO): YES